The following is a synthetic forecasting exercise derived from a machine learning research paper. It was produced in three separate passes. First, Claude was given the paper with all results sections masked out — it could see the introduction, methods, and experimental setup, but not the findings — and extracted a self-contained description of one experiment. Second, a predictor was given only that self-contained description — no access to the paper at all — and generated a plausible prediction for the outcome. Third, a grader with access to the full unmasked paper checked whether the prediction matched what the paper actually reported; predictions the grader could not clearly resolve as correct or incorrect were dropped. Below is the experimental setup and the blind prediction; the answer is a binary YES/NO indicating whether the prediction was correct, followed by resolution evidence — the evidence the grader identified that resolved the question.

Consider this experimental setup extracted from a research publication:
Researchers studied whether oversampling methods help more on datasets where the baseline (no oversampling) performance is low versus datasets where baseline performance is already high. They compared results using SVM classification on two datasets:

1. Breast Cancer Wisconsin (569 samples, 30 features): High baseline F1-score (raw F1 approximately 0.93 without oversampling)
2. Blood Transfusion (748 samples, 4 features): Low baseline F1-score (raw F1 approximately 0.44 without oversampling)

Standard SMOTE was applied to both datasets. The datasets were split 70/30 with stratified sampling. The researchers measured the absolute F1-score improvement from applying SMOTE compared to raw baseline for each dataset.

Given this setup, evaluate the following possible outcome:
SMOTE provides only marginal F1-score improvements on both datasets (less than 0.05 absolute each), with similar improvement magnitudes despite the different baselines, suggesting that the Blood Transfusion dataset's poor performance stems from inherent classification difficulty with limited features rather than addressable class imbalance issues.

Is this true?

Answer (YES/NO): NO